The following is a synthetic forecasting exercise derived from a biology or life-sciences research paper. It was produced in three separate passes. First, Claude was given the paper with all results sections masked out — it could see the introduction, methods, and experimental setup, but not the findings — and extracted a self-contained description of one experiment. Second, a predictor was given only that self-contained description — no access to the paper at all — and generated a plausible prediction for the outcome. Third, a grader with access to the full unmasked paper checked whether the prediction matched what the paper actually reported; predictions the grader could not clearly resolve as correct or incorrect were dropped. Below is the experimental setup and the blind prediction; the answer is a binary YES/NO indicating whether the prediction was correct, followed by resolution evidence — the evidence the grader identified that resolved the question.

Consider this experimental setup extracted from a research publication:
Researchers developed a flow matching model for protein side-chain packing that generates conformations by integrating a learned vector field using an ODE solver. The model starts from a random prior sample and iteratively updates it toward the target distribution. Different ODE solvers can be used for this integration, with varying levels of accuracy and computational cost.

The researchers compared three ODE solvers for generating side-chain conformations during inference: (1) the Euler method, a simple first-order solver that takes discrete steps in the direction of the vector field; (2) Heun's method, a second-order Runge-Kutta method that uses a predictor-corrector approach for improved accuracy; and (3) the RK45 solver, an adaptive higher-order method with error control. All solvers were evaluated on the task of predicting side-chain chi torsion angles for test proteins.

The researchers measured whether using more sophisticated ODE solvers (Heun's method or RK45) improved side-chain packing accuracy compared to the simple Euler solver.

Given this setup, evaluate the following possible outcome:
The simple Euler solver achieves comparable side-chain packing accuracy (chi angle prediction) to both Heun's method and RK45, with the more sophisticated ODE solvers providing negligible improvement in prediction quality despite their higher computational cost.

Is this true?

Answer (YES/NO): YES